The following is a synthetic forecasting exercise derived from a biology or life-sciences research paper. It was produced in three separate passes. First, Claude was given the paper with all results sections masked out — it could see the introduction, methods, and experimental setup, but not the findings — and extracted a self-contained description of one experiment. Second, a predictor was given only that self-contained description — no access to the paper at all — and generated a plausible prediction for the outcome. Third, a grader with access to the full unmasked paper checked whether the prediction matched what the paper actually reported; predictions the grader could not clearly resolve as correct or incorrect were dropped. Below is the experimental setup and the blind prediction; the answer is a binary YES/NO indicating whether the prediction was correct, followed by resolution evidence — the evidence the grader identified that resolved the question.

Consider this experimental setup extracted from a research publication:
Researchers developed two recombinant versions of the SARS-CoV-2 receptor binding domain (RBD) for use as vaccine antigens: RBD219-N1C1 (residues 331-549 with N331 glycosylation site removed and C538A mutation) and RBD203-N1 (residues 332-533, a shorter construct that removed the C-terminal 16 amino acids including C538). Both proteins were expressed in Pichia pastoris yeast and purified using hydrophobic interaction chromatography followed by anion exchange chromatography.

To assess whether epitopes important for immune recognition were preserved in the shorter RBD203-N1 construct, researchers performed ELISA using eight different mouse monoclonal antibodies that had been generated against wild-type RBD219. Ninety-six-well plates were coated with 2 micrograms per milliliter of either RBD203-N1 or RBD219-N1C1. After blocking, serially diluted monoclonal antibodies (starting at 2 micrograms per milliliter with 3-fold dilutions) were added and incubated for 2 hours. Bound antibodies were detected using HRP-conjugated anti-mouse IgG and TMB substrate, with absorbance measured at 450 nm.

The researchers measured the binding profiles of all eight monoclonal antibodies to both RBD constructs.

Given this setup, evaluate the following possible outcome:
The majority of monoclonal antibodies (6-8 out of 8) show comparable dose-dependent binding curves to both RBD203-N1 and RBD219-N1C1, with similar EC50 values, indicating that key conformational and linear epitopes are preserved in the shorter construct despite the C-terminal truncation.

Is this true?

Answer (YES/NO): YES